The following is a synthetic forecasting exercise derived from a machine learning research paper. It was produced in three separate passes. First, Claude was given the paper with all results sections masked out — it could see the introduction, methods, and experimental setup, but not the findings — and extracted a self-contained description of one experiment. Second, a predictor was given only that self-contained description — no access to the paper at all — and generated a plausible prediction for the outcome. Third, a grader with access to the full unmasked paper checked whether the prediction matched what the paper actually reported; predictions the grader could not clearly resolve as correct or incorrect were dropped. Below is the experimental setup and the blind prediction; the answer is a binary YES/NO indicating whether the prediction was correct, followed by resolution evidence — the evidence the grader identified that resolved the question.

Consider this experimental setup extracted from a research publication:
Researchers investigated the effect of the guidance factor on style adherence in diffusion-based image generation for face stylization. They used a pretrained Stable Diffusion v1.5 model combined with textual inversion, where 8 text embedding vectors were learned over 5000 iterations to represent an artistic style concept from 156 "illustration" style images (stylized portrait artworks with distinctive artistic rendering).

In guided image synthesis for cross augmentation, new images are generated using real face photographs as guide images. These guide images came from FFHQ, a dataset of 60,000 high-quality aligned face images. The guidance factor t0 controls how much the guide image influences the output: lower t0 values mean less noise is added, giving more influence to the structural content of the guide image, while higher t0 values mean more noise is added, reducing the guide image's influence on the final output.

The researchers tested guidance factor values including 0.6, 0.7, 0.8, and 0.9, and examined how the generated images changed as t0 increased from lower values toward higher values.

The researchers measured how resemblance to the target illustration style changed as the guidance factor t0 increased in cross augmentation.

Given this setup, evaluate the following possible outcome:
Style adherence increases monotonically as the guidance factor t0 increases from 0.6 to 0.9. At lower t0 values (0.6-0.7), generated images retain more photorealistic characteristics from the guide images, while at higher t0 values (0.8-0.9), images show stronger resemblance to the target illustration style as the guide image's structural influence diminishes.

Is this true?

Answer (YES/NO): YES